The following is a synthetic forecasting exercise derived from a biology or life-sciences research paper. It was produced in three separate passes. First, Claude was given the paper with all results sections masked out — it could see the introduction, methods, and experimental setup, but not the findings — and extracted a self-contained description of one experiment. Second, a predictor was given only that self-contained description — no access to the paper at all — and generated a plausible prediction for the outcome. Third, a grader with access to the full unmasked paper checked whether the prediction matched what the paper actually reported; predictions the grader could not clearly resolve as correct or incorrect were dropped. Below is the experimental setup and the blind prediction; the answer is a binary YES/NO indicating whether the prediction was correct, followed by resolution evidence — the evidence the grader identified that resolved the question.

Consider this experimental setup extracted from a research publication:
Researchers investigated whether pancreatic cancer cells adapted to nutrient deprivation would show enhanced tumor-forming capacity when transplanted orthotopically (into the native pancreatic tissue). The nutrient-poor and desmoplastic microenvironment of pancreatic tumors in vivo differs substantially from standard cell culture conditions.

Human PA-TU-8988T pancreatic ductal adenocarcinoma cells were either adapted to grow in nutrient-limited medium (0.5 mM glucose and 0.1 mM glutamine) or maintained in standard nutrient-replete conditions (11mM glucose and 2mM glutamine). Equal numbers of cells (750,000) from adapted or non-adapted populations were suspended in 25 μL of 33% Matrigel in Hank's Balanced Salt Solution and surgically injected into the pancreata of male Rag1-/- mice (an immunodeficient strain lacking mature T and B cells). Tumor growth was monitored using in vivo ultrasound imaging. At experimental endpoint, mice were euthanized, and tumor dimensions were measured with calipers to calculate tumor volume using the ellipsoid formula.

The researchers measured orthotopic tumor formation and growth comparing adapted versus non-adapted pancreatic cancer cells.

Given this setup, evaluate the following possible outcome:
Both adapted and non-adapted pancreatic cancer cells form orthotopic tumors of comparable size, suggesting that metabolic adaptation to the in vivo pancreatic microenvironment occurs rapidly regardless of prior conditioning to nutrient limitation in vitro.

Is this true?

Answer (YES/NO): NO